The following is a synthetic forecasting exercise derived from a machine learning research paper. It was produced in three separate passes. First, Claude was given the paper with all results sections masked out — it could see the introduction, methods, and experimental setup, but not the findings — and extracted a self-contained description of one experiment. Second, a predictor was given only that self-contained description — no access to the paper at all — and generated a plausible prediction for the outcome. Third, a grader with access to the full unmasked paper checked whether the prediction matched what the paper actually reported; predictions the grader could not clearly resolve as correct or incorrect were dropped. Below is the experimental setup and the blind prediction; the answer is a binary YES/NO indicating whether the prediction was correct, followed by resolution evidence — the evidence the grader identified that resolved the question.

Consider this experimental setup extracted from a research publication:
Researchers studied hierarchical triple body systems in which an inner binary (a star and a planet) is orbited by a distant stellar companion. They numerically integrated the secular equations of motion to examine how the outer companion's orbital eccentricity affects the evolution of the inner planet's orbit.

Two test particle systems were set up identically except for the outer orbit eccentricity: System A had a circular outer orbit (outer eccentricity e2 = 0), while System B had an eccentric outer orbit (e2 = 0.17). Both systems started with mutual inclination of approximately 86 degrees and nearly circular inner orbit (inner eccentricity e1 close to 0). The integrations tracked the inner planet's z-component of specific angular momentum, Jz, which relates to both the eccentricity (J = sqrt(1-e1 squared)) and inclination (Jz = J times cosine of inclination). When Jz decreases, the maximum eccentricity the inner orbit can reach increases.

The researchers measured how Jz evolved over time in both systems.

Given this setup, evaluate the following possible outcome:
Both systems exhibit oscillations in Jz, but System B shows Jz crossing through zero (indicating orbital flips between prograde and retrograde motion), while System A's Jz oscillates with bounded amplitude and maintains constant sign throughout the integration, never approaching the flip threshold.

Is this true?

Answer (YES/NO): NO